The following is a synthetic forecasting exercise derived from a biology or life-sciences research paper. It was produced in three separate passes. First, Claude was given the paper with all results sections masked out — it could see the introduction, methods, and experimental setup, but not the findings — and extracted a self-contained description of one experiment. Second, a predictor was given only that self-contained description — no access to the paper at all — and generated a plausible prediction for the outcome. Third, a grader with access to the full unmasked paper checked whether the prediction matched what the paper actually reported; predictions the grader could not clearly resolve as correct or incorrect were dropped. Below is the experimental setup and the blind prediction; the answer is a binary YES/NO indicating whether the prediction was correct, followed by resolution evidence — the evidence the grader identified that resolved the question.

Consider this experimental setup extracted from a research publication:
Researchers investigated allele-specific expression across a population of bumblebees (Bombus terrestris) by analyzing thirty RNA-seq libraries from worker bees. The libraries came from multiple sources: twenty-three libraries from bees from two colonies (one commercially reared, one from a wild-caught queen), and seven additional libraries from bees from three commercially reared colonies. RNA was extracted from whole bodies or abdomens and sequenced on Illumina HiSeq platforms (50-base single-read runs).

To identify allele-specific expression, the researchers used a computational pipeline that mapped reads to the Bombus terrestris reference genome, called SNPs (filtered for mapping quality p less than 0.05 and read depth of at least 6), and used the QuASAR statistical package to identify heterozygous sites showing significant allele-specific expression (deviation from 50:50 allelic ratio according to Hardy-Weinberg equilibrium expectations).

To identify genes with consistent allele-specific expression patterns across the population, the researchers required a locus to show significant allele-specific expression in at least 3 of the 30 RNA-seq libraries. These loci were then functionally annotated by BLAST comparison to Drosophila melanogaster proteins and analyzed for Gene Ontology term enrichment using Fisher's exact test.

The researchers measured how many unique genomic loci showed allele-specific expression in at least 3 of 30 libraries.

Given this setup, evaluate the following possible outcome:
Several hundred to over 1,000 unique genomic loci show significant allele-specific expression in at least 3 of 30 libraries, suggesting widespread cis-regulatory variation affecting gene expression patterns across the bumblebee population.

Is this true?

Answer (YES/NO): YES